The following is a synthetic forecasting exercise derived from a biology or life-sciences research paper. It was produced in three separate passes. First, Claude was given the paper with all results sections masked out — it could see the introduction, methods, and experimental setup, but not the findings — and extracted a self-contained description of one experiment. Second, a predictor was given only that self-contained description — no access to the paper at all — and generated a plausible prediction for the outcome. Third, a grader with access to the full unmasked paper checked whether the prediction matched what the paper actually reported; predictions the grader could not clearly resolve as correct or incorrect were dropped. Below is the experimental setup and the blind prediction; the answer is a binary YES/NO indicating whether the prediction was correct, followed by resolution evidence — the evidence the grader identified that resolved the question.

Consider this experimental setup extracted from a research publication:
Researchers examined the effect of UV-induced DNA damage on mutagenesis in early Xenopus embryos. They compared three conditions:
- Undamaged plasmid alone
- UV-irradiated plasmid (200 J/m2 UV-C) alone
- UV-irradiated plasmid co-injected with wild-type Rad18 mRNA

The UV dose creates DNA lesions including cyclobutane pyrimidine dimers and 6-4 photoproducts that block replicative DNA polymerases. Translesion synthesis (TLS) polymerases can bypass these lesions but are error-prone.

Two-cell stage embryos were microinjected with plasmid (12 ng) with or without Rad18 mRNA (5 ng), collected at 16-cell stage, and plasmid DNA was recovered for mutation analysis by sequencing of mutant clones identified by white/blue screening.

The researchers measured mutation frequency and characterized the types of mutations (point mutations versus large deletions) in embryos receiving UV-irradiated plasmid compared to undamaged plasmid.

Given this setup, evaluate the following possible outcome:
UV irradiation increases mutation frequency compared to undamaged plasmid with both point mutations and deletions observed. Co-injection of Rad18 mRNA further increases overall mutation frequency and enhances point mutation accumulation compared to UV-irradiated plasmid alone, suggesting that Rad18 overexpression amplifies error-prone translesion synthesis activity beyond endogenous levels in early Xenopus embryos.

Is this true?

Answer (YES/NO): NO